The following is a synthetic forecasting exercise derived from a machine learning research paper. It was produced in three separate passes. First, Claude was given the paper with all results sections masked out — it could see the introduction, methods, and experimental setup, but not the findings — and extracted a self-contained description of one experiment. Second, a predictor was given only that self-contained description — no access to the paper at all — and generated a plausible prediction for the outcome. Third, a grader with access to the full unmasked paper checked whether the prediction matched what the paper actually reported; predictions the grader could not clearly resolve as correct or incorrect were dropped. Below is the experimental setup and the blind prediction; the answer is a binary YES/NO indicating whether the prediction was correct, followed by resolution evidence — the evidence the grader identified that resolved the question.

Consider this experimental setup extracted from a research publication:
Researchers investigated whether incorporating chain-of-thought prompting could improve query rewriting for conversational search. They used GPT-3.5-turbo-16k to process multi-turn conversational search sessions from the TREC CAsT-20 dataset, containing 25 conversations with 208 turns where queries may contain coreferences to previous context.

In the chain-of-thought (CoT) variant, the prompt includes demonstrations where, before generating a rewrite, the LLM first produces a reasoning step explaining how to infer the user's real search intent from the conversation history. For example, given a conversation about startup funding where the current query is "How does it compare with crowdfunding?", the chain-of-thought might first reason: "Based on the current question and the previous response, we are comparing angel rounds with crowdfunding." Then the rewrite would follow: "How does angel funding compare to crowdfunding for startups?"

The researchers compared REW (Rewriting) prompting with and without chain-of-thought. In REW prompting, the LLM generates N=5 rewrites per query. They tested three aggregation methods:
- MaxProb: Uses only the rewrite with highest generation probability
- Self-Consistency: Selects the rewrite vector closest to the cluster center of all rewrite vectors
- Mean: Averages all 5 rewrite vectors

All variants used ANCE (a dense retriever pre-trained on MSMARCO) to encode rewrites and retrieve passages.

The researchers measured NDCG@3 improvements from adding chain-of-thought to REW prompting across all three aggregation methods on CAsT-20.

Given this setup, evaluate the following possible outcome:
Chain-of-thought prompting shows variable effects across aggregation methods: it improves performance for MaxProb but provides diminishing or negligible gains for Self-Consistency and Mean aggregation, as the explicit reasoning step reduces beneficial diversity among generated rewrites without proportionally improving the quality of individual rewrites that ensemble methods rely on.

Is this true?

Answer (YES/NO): NO